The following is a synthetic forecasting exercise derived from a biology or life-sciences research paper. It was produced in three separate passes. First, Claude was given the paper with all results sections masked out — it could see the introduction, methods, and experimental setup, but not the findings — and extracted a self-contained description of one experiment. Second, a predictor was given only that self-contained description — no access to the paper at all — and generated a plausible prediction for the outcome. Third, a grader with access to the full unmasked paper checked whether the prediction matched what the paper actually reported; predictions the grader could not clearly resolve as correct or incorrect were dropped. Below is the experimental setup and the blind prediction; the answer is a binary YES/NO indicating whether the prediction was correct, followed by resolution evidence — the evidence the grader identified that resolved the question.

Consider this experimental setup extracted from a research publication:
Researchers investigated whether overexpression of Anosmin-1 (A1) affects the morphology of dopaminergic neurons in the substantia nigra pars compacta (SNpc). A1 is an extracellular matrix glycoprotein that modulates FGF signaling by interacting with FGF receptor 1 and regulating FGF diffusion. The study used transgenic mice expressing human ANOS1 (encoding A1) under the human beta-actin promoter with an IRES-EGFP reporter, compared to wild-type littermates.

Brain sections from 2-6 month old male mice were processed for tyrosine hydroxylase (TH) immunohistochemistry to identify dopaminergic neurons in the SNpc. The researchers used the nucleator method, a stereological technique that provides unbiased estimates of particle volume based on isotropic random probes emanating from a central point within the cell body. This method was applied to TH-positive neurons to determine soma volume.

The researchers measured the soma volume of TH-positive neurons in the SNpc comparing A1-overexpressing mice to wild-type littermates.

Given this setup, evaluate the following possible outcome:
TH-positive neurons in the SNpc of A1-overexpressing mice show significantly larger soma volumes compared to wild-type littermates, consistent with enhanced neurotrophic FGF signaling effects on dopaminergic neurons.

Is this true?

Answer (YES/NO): NO